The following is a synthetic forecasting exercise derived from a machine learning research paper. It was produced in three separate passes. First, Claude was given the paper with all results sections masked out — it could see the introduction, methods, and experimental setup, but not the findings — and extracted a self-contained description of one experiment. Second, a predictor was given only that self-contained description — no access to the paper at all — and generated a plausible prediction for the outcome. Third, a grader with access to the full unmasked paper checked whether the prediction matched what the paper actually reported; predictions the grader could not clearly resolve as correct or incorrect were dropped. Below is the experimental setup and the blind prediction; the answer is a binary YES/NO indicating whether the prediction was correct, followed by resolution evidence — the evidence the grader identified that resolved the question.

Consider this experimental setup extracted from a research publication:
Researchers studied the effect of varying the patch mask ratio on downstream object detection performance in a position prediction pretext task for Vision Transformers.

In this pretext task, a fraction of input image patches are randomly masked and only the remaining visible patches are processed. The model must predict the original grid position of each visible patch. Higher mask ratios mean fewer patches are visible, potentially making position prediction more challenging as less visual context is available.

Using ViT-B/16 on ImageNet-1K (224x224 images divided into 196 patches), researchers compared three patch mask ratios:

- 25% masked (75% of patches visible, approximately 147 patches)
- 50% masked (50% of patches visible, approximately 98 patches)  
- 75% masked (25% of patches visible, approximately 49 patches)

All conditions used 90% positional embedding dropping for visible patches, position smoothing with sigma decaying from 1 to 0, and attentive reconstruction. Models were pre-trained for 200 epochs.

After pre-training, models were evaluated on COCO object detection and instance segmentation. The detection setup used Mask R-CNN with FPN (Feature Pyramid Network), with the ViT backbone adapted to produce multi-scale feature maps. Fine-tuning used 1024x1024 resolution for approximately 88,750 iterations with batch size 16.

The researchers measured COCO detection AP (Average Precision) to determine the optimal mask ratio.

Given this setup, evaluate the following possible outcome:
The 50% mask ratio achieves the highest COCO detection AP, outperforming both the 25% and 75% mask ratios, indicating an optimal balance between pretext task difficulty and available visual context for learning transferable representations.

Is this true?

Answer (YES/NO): NO